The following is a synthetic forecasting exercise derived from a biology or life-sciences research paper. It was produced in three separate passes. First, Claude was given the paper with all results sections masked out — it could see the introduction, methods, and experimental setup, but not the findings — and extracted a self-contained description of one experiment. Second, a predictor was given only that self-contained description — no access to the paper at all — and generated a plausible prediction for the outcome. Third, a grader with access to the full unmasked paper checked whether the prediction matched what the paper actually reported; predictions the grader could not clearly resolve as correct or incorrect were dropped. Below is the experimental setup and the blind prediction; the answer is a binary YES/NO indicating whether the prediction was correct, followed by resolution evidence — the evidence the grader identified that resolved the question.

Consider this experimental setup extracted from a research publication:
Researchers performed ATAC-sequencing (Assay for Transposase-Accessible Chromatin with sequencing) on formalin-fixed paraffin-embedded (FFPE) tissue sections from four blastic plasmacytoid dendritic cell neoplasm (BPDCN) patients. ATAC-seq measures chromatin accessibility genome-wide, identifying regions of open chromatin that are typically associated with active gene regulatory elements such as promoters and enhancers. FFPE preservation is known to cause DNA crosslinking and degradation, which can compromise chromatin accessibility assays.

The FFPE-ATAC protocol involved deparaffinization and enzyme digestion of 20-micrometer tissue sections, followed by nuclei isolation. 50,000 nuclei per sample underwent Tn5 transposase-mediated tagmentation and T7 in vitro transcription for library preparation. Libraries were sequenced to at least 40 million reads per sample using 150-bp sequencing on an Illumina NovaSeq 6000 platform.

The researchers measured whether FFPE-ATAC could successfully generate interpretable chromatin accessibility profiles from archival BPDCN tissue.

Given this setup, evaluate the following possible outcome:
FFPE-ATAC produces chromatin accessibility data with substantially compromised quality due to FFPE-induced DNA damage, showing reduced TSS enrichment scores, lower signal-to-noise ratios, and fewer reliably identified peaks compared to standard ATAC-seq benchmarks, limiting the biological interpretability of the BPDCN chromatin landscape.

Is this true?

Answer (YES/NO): NO